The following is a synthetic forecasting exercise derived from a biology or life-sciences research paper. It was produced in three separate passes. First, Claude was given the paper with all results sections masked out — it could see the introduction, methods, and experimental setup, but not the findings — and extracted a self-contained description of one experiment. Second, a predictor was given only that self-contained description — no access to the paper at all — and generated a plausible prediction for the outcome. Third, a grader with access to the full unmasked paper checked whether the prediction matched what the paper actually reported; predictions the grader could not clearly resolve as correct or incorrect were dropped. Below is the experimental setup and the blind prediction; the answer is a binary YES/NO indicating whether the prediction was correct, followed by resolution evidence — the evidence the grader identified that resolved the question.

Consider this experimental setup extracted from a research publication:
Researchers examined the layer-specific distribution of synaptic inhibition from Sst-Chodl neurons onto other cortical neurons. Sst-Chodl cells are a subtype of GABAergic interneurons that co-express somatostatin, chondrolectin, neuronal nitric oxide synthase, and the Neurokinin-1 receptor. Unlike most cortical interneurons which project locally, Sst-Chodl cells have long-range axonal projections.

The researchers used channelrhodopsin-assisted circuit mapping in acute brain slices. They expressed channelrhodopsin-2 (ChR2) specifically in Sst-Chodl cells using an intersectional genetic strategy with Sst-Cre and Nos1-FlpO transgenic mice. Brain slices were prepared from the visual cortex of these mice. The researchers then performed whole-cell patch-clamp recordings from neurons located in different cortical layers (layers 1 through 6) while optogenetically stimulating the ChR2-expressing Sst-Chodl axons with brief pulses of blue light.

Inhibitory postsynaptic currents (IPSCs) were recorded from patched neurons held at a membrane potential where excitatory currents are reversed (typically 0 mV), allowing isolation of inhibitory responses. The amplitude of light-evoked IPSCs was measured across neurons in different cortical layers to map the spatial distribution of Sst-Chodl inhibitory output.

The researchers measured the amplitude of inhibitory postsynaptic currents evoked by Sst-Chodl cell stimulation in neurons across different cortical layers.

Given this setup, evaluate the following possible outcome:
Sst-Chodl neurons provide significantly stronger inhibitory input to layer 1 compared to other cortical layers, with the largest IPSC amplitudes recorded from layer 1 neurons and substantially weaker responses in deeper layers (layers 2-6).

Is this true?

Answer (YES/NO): NO